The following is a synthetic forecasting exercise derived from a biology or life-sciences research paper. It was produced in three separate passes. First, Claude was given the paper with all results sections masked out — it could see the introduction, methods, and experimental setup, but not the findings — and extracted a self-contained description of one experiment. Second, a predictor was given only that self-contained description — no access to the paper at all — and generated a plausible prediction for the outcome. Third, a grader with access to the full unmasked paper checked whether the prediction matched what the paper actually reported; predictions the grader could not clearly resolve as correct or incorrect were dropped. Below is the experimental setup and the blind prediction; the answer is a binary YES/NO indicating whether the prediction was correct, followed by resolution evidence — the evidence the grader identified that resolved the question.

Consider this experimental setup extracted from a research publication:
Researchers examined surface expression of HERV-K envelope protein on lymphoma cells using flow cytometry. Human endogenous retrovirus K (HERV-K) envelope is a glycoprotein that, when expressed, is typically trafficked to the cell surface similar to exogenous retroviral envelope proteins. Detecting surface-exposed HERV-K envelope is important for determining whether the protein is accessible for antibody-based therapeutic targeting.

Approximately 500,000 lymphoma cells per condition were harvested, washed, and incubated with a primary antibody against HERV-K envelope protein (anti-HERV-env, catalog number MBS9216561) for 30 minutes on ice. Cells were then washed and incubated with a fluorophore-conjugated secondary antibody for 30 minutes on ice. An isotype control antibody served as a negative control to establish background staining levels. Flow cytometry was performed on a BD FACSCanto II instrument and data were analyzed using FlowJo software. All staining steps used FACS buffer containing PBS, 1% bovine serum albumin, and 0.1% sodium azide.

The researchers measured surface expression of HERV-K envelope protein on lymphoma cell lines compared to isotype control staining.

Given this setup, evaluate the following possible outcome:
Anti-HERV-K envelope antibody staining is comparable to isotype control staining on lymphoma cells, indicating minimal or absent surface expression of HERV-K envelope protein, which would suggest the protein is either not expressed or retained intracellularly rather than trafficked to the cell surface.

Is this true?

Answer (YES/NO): NO